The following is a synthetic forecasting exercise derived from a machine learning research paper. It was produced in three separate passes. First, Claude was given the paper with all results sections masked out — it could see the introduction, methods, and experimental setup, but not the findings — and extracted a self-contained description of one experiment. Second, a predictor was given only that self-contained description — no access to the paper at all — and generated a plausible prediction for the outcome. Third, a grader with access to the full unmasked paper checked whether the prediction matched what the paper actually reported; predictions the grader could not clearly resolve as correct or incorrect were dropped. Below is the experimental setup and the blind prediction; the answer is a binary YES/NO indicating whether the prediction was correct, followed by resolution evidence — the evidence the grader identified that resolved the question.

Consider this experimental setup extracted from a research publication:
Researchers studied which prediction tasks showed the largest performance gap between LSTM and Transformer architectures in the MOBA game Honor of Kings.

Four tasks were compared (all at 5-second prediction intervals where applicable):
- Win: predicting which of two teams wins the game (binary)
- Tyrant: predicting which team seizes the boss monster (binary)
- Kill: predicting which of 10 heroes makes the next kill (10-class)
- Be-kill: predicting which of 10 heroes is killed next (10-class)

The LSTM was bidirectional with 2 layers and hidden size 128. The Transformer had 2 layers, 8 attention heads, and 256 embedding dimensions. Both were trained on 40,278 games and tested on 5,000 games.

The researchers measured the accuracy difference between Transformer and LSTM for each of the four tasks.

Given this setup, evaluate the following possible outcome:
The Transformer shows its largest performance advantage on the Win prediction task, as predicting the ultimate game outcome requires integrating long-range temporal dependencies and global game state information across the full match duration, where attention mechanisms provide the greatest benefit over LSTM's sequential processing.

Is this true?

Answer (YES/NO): NO